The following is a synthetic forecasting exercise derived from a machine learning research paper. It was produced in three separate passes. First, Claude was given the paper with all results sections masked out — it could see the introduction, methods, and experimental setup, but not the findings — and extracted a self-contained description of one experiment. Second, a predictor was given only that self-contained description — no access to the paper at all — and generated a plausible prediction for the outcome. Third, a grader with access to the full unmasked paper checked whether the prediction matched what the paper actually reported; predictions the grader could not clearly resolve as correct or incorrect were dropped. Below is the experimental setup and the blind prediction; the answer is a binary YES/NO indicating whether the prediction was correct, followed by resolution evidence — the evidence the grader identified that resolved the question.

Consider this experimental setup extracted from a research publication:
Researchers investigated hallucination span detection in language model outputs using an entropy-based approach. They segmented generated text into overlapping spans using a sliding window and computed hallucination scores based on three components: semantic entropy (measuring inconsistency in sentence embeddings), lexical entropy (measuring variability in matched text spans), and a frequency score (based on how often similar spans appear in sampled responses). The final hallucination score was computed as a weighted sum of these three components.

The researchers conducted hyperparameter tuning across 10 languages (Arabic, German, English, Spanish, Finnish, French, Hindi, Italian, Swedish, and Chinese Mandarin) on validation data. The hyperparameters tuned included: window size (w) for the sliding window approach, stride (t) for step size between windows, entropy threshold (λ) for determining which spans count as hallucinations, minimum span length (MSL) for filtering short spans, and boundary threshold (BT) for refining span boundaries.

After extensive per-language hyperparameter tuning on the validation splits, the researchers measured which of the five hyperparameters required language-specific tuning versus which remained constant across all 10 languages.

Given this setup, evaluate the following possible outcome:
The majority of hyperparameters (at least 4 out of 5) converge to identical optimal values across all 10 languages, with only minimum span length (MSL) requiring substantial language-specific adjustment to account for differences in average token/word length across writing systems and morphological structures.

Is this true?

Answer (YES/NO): NO